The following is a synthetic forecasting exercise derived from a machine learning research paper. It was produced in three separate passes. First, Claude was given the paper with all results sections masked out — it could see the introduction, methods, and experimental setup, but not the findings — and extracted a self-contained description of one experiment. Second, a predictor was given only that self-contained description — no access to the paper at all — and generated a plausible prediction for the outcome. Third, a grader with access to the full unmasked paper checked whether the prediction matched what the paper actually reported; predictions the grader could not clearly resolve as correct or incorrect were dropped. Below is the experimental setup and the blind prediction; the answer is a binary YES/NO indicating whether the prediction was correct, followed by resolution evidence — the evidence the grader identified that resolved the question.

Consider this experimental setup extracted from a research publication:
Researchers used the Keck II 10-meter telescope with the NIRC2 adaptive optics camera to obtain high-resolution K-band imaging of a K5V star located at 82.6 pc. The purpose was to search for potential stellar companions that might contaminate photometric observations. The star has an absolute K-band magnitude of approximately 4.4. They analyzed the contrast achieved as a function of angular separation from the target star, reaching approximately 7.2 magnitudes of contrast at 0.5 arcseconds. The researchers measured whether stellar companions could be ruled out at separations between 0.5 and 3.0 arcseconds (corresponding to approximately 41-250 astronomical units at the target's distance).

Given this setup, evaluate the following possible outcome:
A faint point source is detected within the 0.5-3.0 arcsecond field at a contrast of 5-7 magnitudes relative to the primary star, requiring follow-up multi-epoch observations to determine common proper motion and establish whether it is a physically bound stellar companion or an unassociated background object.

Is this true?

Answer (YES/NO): NO